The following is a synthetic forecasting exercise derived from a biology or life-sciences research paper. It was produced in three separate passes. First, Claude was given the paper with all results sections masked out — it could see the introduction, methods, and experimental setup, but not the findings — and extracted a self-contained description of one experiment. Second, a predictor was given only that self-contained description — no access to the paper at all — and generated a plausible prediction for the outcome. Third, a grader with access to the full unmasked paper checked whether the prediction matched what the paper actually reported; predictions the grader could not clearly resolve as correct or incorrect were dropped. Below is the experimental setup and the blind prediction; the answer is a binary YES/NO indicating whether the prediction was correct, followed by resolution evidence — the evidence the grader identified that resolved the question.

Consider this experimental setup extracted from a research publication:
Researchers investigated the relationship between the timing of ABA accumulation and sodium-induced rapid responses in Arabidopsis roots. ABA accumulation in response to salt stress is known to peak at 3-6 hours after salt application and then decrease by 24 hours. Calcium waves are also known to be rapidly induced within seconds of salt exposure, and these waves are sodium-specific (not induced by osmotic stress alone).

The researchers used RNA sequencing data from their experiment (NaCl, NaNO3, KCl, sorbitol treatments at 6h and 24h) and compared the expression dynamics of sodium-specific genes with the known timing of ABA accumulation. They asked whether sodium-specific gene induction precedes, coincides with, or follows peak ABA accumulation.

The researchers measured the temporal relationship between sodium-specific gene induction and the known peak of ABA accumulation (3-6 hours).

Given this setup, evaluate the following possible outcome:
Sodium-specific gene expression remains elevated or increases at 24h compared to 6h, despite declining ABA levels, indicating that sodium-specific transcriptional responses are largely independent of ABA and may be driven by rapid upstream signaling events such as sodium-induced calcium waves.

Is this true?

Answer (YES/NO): NO